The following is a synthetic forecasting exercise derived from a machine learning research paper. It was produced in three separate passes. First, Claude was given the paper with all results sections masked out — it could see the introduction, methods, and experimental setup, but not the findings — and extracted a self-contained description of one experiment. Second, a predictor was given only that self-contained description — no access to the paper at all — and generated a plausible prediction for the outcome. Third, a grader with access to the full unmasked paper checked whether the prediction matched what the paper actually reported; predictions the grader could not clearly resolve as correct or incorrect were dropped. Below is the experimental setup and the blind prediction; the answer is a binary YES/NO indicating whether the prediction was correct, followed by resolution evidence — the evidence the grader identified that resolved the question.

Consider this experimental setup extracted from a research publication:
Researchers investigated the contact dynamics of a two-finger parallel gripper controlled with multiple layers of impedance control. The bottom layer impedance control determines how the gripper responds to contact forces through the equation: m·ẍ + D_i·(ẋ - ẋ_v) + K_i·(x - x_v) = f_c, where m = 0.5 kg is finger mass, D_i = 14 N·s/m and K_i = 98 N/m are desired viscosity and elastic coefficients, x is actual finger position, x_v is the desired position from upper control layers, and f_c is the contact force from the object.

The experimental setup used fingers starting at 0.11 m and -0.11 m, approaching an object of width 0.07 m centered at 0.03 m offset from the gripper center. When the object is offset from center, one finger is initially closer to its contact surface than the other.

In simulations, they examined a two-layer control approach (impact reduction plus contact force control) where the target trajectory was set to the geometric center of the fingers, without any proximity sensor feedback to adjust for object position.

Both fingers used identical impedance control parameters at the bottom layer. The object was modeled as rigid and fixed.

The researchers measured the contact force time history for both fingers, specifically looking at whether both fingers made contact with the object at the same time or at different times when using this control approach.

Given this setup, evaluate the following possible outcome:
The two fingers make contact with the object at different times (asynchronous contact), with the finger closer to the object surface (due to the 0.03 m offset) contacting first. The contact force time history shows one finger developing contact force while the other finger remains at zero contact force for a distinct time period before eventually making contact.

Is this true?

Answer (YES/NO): YES